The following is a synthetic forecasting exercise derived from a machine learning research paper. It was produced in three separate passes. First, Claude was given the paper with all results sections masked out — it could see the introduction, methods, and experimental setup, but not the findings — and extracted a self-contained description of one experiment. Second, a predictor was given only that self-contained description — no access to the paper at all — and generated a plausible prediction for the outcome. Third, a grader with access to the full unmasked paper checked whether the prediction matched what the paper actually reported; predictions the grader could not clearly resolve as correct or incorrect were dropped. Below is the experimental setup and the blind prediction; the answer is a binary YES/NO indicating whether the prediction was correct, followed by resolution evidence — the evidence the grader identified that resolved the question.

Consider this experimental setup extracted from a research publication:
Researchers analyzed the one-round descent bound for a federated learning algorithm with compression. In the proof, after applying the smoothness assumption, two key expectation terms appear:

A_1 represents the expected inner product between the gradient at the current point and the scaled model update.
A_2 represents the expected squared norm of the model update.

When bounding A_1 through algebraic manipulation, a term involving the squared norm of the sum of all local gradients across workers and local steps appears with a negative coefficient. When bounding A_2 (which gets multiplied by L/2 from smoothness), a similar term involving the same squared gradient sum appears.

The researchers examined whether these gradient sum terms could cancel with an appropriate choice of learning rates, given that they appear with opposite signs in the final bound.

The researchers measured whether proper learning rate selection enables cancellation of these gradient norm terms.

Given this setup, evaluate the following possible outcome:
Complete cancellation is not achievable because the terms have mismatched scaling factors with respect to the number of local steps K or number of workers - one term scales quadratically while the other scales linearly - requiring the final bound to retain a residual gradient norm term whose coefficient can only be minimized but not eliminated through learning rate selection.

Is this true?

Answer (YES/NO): NO